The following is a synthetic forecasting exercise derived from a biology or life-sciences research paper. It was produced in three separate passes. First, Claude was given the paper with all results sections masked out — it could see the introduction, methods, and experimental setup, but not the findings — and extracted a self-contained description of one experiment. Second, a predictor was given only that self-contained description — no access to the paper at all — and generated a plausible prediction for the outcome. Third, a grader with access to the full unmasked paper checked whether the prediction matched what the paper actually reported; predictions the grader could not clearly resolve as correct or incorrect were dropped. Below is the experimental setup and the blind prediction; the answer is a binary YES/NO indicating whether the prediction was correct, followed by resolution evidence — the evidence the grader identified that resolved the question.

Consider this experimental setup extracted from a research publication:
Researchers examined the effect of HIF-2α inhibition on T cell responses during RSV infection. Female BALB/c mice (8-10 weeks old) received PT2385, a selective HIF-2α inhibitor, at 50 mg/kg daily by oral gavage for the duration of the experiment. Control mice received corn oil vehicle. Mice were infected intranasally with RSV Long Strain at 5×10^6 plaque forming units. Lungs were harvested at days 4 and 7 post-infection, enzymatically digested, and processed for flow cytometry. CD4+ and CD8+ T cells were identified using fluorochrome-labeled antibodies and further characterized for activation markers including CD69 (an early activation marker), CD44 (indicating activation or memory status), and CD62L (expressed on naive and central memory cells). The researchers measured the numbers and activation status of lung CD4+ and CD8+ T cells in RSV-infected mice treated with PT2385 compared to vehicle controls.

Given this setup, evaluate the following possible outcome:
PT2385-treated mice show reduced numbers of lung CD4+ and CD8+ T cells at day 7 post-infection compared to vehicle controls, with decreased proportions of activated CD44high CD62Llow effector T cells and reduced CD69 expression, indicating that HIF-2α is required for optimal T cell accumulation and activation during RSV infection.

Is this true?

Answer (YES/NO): NO